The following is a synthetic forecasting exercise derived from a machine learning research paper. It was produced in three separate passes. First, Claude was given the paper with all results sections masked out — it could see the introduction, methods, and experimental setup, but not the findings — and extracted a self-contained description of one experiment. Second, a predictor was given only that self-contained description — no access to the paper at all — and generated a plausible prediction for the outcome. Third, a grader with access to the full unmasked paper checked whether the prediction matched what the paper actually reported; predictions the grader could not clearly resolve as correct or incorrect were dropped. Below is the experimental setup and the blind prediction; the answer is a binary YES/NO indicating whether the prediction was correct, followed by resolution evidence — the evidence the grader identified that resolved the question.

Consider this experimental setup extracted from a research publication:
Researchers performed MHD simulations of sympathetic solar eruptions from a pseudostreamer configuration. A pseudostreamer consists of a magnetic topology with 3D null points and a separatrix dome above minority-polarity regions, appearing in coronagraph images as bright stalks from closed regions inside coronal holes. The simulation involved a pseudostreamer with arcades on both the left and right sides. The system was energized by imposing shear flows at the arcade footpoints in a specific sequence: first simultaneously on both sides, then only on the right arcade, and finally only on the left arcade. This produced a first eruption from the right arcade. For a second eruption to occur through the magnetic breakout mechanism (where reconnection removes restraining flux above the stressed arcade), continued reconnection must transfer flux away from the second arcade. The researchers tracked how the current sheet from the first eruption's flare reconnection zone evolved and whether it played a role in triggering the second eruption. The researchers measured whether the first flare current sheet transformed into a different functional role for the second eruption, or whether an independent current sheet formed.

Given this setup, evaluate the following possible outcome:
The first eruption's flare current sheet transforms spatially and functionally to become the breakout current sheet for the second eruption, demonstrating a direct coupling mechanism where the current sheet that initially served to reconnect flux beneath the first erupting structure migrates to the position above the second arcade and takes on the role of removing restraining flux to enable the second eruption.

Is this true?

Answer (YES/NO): YES